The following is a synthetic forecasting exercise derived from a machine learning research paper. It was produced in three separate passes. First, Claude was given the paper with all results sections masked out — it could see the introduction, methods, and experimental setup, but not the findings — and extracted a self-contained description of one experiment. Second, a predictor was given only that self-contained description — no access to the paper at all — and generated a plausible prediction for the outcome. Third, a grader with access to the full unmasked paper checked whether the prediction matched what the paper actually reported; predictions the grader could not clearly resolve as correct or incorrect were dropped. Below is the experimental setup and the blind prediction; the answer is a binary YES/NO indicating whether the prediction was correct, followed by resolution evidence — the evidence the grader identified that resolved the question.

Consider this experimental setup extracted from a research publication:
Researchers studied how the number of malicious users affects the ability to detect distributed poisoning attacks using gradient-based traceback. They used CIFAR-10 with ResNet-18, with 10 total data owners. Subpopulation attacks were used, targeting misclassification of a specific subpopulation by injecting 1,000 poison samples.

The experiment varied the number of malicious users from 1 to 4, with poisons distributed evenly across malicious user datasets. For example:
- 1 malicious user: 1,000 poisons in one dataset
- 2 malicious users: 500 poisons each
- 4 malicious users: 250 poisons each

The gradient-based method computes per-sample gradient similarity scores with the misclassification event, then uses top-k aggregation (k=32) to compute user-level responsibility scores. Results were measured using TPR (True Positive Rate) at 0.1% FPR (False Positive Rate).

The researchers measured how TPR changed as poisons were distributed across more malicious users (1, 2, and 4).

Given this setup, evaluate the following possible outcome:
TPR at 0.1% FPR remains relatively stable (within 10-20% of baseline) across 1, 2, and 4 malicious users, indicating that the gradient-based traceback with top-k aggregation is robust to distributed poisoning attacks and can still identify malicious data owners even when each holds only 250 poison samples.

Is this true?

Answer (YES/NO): NO